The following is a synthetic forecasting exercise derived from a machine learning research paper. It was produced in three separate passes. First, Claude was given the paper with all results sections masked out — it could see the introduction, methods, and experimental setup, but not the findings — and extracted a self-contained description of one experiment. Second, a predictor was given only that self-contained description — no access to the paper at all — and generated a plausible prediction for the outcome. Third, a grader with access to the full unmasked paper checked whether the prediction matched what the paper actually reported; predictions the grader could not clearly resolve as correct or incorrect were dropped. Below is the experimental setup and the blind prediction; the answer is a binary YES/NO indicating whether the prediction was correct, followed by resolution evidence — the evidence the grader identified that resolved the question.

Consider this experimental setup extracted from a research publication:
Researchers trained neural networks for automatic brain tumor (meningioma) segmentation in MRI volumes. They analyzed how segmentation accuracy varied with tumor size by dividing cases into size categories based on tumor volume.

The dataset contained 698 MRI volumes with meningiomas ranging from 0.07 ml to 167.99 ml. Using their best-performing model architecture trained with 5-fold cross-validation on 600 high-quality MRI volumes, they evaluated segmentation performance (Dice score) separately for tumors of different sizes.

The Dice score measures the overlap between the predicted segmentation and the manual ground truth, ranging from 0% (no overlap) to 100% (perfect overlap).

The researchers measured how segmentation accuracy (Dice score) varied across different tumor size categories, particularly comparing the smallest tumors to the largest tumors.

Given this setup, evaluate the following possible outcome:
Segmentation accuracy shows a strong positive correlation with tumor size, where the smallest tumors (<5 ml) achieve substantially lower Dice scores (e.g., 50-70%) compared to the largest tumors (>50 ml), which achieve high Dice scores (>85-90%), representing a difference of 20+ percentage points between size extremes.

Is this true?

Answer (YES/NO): NO